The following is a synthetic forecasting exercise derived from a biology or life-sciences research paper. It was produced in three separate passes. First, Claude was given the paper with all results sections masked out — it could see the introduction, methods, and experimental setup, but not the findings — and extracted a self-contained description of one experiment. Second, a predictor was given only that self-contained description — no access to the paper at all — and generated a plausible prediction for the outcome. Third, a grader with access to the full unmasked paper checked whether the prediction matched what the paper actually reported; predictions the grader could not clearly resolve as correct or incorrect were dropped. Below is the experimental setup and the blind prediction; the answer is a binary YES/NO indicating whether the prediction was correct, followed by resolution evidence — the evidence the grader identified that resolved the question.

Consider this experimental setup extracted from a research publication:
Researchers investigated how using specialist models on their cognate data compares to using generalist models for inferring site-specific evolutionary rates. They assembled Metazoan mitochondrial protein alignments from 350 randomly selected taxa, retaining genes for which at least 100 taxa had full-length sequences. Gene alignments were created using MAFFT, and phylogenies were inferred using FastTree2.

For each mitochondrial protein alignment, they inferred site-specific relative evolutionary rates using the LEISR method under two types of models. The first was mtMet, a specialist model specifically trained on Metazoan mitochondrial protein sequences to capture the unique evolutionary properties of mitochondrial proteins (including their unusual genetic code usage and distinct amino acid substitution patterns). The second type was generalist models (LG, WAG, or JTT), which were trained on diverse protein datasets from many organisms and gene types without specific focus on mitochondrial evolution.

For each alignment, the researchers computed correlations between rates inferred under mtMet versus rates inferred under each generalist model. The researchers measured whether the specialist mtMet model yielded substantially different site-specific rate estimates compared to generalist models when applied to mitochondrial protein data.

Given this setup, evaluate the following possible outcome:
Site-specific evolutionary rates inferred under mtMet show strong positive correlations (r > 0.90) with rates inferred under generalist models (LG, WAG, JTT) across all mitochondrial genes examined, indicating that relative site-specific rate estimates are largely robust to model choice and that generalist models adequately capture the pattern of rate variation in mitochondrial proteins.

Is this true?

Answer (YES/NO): YES